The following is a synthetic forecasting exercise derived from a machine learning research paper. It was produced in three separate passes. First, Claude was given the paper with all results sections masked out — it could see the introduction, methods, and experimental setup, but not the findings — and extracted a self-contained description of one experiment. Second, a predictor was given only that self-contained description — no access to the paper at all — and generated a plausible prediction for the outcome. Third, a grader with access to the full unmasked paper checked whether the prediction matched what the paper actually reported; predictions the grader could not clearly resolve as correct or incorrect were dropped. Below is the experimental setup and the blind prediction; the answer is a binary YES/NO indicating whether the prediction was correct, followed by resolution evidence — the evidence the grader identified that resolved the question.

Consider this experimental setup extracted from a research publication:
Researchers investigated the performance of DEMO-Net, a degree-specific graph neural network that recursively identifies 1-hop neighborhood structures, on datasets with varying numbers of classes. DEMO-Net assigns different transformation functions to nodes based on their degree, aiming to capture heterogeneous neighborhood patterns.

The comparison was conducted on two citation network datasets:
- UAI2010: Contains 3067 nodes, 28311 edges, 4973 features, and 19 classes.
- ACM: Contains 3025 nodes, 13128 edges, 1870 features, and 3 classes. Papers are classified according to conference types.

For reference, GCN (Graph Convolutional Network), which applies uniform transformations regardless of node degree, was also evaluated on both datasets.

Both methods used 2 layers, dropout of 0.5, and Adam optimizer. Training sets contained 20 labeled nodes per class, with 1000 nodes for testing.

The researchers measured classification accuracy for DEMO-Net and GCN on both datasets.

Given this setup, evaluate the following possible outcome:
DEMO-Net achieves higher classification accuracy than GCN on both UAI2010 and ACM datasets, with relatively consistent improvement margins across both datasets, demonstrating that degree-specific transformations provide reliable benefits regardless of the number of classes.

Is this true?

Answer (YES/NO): NO